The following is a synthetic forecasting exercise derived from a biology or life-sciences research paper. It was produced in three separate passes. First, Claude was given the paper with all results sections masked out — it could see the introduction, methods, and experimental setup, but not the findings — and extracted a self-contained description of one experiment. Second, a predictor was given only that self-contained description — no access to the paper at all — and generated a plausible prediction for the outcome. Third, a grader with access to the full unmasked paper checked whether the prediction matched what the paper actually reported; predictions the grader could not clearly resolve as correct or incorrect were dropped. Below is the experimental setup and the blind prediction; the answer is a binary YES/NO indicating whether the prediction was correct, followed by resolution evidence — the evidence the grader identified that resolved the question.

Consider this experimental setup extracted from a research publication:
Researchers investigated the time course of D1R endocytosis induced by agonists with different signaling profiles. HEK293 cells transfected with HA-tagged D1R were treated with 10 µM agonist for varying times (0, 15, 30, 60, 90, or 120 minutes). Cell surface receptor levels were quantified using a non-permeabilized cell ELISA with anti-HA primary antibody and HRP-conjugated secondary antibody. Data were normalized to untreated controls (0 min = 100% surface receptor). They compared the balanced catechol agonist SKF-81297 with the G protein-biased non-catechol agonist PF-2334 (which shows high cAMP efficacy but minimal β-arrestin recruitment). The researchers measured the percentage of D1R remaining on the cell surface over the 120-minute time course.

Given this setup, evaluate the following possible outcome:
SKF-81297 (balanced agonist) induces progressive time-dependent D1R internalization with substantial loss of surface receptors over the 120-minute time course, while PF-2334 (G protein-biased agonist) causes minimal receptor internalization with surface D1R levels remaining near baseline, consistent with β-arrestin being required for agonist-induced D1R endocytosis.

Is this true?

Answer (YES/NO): NO